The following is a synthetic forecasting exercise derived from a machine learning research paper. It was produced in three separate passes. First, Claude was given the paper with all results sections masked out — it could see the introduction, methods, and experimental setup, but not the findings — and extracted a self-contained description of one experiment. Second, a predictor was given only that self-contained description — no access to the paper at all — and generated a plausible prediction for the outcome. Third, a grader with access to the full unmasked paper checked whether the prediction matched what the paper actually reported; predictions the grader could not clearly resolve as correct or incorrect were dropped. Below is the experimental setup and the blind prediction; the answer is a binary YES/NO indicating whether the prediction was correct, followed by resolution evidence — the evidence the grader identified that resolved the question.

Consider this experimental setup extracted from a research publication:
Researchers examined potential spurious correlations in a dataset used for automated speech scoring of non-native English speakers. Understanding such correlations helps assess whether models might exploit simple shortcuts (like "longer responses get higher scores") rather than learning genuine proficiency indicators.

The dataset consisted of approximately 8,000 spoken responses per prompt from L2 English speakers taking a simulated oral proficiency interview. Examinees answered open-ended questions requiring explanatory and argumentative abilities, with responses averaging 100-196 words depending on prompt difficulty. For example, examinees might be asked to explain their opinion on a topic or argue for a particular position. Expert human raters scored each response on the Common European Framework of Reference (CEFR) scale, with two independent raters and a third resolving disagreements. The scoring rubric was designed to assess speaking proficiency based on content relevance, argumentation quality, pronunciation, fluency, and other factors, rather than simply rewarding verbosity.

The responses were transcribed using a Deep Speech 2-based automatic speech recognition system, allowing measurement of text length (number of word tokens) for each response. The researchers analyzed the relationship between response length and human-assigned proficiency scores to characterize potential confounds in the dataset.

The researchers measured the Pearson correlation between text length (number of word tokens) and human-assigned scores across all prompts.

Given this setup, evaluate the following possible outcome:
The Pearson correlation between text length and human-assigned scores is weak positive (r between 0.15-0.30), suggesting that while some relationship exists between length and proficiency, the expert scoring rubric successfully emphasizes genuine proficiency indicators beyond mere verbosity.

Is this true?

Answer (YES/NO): NO